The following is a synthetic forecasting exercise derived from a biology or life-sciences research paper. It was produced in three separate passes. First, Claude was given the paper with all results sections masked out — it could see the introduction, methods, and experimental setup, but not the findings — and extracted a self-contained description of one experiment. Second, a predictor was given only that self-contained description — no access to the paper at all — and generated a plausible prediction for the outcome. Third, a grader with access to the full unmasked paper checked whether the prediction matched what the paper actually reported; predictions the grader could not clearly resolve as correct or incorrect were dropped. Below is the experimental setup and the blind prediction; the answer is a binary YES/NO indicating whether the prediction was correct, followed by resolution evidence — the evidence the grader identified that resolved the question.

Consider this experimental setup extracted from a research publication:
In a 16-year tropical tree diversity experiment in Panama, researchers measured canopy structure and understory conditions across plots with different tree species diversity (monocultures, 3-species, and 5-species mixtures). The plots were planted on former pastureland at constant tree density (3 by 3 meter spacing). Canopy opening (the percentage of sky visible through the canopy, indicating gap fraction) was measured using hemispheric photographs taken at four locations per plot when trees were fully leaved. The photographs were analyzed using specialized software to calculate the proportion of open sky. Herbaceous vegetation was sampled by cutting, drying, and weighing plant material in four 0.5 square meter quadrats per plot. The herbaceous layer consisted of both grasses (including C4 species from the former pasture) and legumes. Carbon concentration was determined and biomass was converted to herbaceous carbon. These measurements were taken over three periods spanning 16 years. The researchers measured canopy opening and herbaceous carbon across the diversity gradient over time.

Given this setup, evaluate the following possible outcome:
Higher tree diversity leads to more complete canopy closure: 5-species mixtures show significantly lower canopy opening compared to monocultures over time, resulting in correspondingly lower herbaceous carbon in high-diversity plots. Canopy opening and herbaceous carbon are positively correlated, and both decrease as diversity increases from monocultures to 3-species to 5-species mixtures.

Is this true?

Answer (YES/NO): NO